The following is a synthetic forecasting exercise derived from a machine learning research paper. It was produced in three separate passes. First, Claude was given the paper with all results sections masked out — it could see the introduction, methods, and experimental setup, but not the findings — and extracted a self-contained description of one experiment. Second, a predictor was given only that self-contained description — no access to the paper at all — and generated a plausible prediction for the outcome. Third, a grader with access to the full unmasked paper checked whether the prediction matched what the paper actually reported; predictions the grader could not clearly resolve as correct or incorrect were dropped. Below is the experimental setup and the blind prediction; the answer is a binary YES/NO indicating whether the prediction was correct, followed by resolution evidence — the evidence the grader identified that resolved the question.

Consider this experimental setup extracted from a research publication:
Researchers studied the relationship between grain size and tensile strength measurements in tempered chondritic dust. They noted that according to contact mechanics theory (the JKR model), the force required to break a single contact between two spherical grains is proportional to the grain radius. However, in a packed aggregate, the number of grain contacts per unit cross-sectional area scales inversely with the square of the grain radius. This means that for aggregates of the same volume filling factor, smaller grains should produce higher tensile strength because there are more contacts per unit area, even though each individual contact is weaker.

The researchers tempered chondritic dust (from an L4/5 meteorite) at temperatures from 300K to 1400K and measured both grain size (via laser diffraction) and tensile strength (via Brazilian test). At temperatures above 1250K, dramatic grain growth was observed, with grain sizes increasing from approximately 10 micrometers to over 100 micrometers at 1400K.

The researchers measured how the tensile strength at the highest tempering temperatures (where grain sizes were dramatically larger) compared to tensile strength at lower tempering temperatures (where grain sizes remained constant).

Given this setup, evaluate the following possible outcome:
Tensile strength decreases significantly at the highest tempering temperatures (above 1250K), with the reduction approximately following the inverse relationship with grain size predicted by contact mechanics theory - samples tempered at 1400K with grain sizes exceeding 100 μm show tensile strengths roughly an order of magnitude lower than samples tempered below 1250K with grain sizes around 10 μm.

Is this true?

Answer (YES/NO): NO